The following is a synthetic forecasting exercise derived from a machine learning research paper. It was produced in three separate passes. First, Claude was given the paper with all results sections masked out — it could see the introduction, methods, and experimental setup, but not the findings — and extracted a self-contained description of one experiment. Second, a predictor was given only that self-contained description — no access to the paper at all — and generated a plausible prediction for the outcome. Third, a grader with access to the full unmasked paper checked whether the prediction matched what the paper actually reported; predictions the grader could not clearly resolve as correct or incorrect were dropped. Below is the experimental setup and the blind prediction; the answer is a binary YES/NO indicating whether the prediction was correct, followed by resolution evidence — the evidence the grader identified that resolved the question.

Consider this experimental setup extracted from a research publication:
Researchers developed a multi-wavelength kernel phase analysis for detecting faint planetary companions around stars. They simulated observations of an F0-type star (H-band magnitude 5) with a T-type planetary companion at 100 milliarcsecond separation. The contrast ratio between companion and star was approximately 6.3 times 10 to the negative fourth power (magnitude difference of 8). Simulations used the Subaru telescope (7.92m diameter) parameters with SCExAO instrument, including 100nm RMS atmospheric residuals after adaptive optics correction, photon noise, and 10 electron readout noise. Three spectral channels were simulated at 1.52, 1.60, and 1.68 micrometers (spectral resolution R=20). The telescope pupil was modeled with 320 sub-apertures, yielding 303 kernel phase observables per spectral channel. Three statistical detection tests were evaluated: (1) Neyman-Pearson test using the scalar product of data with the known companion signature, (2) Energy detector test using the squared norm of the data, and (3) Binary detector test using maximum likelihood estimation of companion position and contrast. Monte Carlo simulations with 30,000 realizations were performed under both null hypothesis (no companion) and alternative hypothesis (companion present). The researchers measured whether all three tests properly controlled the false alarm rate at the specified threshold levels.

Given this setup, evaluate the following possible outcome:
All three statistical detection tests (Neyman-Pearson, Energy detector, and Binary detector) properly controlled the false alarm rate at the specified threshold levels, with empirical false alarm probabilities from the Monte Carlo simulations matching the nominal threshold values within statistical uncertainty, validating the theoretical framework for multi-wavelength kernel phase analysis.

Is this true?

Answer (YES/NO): YES